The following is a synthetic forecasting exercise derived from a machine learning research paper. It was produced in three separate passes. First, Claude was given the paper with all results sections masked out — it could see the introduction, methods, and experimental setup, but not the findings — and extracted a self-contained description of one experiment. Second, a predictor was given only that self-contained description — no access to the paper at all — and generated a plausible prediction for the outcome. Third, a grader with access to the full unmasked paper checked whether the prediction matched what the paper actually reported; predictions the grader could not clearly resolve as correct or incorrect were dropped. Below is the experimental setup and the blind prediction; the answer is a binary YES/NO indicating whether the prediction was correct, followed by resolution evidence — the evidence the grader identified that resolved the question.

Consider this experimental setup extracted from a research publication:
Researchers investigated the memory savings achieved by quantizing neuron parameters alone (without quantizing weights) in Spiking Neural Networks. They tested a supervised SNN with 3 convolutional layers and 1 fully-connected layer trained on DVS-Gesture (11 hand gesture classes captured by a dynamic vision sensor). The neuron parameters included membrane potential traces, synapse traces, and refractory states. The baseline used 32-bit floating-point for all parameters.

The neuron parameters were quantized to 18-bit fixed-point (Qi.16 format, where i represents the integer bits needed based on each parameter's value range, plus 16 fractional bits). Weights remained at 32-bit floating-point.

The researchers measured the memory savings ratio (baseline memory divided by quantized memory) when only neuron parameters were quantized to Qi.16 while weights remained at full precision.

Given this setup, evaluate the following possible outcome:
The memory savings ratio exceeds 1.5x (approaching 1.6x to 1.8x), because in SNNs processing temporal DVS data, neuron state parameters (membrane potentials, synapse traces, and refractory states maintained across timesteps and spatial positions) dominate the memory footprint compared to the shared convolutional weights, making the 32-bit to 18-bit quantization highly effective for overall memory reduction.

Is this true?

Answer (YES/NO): NO